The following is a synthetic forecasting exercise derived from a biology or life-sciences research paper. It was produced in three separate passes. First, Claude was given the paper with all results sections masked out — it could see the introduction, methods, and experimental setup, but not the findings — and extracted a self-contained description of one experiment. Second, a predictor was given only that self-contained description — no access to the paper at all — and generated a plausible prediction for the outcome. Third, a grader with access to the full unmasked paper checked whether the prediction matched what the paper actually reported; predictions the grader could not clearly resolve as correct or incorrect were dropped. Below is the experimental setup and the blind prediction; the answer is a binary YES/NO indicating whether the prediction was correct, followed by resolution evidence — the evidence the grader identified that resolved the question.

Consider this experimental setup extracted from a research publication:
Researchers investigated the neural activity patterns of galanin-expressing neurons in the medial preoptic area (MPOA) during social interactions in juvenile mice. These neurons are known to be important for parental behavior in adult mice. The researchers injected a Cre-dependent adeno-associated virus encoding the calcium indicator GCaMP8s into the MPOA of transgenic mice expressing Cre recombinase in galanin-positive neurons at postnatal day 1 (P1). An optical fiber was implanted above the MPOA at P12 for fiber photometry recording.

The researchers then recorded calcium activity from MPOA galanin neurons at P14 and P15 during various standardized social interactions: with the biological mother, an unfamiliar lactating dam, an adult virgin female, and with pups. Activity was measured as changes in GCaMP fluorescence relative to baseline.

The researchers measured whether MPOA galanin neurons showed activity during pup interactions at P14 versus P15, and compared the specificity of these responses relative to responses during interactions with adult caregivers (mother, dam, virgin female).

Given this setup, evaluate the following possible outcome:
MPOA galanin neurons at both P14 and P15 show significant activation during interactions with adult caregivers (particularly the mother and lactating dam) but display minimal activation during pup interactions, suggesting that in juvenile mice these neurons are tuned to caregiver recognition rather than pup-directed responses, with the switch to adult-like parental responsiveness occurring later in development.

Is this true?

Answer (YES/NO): NO